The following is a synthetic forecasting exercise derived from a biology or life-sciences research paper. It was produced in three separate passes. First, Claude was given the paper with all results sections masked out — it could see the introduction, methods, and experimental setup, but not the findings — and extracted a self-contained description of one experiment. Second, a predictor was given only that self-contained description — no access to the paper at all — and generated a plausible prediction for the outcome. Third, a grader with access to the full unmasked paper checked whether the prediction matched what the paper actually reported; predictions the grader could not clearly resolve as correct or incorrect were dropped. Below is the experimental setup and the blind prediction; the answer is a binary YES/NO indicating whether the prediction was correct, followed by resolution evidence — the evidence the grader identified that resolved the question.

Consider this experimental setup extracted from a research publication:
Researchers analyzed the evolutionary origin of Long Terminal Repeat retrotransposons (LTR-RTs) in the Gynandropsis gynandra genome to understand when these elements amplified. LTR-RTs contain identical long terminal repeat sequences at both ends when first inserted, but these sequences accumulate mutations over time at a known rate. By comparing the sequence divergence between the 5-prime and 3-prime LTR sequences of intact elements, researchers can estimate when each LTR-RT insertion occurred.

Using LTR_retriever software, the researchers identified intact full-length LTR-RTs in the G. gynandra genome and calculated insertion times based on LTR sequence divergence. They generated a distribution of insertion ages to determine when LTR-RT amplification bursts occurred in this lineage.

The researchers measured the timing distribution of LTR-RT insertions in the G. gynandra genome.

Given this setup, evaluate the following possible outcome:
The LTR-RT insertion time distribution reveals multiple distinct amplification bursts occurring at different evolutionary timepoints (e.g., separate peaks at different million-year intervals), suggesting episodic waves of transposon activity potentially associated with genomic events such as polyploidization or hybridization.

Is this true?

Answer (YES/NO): NO